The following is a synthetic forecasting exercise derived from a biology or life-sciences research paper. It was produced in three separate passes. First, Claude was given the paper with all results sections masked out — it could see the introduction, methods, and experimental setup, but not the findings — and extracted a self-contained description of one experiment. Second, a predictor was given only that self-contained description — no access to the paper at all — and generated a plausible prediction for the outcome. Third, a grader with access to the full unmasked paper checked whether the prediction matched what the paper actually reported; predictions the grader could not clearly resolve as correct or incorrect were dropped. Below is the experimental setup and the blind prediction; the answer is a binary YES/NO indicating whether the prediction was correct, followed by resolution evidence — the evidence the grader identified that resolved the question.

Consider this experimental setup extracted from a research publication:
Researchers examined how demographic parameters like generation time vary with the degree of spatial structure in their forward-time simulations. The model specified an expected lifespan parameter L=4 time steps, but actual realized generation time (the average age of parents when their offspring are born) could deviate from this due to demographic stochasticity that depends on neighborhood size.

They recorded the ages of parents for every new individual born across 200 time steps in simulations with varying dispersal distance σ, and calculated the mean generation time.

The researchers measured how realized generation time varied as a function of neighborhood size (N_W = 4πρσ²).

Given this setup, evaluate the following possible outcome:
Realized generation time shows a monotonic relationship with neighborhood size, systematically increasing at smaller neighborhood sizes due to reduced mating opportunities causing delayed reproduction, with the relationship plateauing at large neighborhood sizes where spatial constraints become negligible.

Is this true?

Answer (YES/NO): NO